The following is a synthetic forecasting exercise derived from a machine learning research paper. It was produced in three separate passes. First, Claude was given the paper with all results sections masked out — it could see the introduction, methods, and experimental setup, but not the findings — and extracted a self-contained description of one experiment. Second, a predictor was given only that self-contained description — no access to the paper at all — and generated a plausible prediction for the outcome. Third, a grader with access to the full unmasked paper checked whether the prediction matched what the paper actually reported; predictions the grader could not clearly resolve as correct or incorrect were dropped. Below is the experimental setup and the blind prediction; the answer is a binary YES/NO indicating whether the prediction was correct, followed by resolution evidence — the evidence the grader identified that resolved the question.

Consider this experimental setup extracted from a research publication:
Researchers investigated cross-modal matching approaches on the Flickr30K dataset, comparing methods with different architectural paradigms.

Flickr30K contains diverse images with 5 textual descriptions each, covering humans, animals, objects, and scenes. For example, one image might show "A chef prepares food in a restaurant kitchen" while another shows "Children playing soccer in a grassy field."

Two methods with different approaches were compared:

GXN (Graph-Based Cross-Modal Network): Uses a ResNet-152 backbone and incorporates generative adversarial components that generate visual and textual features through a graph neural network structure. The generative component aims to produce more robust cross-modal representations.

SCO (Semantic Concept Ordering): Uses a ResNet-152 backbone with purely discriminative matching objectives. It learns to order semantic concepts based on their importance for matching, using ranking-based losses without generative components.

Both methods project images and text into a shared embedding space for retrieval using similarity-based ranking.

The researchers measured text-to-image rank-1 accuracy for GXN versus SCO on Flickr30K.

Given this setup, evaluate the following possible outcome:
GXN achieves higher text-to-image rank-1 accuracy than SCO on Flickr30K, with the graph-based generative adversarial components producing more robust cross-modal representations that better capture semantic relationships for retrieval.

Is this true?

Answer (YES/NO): YES